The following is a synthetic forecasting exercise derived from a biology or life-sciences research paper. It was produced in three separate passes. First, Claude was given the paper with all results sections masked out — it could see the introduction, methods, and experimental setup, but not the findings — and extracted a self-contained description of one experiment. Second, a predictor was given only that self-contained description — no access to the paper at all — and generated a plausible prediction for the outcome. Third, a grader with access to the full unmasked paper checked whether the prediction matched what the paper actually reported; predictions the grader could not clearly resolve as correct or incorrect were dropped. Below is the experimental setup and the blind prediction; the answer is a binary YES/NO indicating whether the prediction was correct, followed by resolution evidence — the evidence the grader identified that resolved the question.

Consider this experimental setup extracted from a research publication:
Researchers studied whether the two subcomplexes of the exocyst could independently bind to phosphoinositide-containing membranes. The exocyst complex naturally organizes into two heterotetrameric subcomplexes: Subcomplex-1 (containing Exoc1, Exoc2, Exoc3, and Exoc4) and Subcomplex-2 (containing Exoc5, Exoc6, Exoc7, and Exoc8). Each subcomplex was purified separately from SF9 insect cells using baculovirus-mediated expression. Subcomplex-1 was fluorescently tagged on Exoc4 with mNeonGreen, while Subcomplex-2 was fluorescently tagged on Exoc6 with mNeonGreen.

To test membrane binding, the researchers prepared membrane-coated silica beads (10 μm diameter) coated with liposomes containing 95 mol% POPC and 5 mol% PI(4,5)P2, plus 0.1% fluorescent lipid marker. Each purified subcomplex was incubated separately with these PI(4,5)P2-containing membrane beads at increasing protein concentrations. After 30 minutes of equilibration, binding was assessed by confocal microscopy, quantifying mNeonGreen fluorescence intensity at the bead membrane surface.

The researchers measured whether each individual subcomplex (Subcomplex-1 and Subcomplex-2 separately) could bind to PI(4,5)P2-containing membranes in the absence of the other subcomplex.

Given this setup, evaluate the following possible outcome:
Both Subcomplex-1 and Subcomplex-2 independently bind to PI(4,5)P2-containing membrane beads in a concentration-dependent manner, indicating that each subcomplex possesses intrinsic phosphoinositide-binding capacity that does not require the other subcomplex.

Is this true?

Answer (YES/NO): YES